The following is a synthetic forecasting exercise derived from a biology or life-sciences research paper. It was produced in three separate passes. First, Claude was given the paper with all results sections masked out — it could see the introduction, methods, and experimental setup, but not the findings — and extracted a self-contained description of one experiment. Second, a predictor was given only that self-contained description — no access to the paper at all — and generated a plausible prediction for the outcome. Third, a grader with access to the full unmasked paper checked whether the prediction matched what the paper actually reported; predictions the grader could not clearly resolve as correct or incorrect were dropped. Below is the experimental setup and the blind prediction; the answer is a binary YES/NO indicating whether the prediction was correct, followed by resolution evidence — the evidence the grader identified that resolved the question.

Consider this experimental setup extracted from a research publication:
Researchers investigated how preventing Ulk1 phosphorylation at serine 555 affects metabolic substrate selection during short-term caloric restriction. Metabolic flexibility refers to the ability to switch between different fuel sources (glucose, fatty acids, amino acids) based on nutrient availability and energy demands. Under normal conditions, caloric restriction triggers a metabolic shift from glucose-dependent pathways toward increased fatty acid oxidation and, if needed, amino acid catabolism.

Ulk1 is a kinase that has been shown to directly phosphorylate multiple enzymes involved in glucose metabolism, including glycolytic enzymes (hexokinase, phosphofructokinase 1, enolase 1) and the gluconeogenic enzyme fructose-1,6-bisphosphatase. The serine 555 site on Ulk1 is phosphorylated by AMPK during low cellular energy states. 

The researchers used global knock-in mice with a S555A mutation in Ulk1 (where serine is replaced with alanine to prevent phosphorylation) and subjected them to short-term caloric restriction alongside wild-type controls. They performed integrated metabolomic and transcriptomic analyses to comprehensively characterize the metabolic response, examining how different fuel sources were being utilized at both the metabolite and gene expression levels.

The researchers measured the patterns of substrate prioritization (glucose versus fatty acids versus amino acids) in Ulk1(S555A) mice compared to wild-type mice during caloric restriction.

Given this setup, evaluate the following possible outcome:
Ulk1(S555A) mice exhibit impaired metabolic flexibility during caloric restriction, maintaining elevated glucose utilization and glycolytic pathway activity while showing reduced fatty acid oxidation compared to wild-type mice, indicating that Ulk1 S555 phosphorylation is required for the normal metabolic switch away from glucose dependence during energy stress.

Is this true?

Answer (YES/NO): NO